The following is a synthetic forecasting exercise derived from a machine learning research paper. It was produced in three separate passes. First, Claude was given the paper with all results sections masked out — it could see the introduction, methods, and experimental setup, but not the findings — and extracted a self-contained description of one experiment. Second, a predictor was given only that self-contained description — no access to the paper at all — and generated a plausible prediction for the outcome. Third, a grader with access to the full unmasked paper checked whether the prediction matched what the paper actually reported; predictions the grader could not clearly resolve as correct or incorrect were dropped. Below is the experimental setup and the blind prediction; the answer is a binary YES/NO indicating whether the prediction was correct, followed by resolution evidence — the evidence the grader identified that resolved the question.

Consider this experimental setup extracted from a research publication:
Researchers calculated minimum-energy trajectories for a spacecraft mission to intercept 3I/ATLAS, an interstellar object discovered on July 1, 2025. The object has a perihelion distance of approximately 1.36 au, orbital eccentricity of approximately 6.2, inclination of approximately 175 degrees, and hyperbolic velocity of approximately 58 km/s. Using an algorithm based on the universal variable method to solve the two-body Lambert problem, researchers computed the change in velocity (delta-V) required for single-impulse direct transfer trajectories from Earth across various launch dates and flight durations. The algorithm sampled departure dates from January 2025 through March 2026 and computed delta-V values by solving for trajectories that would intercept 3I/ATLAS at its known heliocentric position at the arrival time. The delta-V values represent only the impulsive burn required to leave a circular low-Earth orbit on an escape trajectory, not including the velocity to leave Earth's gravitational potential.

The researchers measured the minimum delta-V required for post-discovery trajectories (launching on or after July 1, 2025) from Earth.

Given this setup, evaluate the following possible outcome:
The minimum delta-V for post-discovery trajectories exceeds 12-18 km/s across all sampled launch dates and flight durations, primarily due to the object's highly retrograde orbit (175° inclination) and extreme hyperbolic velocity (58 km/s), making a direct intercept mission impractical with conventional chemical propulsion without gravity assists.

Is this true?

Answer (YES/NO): YES